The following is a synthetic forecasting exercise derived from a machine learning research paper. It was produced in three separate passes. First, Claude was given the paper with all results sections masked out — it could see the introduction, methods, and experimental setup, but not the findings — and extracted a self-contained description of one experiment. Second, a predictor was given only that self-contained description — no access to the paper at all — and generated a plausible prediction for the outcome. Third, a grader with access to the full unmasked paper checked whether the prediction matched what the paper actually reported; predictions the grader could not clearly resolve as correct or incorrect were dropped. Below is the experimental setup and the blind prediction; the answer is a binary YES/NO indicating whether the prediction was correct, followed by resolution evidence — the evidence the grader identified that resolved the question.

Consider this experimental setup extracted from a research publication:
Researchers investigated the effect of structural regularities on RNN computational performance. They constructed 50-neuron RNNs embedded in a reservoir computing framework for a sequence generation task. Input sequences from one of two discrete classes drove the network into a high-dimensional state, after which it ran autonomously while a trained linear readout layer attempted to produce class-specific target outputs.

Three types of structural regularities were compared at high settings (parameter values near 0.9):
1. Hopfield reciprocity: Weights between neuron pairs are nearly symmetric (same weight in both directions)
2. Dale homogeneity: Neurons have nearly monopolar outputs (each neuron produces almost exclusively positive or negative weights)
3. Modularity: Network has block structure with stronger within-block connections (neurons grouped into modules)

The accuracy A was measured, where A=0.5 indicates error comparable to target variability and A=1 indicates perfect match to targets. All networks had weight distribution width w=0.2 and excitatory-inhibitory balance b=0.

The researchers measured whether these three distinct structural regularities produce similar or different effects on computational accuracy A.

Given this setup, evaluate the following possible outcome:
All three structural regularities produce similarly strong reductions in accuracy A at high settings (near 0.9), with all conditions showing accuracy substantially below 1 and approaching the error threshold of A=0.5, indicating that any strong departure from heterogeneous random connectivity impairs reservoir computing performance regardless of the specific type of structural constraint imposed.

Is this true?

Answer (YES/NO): NO